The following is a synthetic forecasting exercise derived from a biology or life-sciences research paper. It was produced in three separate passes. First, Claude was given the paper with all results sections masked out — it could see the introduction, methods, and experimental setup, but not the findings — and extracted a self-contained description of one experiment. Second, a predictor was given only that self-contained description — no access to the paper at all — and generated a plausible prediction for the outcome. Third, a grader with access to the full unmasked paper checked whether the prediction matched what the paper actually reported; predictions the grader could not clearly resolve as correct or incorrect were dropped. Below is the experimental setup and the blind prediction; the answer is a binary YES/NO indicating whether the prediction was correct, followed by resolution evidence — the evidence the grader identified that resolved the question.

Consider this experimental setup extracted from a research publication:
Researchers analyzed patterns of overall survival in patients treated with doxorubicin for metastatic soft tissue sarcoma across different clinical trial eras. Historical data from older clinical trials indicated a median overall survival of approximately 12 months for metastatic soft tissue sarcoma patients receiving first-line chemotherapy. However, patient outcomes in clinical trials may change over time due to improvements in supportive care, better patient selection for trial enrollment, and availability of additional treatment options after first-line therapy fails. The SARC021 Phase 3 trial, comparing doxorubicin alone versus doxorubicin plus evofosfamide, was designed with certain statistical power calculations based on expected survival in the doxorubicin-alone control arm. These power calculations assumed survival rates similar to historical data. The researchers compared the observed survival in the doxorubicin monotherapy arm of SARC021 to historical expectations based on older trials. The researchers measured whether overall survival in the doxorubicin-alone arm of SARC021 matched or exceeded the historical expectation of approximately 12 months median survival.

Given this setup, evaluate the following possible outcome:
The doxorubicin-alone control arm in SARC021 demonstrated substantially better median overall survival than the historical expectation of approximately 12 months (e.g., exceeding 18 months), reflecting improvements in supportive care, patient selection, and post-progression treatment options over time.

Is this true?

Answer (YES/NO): YES